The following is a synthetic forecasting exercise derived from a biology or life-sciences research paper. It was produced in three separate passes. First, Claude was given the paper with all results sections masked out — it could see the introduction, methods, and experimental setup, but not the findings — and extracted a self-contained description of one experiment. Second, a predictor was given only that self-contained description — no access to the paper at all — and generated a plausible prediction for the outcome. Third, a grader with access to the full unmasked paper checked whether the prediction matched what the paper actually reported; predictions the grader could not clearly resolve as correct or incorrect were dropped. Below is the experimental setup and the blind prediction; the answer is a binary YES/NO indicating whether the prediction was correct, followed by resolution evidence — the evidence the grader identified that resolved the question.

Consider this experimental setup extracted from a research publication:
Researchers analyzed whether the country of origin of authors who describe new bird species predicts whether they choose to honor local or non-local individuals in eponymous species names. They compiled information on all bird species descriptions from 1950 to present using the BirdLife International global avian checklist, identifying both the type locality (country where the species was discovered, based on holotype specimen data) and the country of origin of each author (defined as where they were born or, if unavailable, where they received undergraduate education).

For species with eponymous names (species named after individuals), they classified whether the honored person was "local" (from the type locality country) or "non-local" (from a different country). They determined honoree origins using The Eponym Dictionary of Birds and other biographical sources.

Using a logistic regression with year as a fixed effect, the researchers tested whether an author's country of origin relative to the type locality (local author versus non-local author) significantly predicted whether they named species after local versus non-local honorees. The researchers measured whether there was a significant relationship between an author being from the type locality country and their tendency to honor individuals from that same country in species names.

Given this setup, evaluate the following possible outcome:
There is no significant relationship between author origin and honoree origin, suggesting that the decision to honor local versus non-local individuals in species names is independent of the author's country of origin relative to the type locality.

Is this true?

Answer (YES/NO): NO